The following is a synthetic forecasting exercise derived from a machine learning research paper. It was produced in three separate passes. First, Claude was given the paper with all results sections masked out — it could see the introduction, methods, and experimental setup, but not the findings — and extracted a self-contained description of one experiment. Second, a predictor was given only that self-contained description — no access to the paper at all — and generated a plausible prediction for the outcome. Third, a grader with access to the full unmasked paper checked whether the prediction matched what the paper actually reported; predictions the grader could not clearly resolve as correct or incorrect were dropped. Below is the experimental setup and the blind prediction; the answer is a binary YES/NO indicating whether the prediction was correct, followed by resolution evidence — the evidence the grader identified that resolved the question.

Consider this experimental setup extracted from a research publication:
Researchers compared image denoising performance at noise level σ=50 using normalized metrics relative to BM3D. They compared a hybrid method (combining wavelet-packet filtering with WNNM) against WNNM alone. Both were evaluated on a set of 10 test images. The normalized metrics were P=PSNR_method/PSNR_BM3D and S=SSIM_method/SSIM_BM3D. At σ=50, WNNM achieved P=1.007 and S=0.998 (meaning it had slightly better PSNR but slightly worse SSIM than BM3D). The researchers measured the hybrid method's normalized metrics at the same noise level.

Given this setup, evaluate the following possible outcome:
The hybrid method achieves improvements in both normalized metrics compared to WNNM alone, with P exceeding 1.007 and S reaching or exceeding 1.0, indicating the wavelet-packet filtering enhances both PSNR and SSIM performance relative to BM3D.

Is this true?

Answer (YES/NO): NO